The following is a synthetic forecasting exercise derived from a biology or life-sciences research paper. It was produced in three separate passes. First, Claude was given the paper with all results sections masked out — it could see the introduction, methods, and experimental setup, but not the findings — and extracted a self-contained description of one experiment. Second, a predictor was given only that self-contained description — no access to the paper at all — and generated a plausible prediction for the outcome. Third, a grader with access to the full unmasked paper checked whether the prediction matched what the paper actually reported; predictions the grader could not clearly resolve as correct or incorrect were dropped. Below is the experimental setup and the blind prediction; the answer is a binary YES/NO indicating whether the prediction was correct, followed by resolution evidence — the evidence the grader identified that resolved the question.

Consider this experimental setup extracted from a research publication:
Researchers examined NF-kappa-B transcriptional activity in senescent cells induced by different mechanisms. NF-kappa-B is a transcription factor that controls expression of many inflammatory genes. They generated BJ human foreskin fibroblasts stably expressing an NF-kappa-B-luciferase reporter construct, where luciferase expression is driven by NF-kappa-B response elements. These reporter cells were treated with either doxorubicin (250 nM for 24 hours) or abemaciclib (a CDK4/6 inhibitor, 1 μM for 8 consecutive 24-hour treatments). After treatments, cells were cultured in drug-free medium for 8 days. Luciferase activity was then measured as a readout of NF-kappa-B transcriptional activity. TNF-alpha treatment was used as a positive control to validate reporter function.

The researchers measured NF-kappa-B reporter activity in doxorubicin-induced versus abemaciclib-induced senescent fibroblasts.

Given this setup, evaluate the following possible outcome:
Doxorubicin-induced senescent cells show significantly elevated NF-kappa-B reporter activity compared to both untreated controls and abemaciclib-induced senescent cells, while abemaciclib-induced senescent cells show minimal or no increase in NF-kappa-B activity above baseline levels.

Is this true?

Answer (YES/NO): YES